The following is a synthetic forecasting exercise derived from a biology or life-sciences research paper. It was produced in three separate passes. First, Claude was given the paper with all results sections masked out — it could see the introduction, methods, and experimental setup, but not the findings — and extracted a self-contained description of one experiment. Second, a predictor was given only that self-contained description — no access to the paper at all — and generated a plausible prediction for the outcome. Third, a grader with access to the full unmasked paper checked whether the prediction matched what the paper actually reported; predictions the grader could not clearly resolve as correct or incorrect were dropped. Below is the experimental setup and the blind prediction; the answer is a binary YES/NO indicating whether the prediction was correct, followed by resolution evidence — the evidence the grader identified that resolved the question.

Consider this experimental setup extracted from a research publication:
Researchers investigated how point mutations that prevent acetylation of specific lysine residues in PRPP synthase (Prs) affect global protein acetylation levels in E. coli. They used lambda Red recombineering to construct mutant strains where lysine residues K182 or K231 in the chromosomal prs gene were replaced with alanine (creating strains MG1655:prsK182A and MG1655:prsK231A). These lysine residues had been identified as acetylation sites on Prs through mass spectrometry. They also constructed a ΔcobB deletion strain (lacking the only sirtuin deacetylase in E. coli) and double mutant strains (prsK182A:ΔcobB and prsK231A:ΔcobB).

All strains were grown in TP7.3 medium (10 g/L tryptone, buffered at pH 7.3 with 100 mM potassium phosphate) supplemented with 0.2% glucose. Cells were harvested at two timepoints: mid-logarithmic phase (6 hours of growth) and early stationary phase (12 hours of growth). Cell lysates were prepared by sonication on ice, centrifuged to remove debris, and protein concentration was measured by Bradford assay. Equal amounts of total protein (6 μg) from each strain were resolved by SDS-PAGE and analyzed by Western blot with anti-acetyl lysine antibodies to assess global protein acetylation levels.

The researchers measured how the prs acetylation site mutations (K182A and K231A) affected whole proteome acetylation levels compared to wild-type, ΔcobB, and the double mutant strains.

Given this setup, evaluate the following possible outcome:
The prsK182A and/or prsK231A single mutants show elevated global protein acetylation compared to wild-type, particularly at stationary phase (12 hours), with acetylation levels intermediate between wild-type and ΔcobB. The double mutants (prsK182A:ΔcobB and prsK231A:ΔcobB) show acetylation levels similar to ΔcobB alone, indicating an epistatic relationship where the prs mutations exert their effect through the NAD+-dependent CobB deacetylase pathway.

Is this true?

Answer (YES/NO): YES